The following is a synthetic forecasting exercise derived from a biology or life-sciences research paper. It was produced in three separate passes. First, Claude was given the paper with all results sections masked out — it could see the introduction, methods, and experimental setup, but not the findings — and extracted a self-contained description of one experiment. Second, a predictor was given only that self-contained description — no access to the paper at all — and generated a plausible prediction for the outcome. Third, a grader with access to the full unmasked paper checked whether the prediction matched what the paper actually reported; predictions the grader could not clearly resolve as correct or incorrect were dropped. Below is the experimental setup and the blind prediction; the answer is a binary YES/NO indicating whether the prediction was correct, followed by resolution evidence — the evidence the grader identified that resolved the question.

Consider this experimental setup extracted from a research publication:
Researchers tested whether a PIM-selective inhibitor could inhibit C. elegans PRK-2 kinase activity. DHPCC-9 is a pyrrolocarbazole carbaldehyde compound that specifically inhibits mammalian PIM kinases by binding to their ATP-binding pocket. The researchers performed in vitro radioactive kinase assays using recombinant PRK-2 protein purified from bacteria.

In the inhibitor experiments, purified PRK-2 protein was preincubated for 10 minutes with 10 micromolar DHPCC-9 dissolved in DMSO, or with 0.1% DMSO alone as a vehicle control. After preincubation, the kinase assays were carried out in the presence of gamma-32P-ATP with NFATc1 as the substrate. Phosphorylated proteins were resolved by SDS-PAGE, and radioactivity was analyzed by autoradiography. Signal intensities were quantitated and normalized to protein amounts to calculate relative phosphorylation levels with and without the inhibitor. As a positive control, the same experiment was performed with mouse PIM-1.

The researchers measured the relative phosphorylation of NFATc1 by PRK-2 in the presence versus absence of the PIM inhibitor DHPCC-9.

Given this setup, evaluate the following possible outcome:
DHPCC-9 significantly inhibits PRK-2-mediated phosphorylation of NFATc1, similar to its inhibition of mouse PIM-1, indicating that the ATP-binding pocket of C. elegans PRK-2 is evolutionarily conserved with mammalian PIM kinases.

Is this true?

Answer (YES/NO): NO